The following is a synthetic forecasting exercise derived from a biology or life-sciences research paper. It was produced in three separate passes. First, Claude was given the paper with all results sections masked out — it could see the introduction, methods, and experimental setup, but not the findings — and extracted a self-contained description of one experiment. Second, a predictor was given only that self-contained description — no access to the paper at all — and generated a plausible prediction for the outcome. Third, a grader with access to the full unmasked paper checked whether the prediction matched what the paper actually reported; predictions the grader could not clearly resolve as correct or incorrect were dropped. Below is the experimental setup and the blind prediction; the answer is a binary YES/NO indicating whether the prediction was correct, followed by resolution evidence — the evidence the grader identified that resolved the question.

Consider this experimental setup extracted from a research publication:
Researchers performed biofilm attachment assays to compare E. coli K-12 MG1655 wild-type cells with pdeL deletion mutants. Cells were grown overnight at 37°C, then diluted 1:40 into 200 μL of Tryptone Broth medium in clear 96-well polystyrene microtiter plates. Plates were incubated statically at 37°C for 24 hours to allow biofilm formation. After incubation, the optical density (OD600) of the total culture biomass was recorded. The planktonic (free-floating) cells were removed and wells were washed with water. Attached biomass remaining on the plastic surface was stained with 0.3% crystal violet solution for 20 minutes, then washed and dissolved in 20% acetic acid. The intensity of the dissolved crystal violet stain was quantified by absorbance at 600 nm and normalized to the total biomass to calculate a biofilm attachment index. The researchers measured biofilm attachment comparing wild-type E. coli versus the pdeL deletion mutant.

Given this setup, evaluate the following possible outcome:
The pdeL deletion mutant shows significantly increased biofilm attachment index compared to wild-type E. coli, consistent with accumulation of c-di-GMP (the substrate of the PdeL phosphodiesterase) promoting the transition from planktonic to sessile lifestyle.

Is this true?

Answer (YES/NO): YES